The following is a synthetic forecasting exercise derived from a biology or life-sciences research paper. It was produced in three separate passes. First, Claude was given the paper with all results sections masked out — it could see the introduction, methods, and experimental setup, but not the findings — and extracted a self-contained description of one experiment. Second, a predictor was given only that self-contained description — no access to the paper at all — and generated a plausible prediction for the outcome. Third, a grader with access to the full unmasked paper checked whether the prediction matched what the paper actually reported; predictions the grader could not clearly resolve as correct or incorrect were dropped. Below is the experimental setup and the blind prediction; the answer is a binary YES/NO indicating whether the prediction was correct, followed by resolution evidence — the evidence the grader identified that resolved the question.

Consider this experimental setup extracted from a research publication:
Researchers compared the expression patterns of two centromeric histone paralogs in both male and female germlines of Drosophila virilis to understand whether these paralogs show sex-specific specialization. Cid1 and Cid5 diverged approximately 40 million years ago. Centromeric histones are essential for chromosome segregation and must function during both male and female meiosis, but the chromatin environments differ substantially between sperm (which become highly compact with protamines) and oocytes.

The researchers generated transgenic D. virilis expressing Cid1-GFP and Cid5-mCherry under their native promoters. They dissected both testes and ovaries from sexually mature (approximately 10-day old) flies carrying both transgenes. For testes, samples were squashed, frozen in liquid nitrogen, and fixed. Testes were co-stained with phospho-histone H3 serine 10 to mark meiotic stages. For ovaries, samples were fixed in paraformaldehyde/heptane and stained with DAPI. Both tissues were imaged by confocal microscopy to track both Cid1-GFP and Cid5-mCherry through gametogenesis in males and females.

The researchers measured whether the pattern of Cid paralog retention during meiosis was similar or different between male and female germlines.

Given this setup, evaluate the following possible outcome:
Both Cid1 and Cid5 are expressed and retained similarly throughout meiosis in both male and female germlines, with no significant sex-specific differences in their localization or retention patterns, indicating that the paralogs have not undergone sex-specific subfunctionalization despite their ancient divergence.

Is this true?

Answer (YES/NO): NO